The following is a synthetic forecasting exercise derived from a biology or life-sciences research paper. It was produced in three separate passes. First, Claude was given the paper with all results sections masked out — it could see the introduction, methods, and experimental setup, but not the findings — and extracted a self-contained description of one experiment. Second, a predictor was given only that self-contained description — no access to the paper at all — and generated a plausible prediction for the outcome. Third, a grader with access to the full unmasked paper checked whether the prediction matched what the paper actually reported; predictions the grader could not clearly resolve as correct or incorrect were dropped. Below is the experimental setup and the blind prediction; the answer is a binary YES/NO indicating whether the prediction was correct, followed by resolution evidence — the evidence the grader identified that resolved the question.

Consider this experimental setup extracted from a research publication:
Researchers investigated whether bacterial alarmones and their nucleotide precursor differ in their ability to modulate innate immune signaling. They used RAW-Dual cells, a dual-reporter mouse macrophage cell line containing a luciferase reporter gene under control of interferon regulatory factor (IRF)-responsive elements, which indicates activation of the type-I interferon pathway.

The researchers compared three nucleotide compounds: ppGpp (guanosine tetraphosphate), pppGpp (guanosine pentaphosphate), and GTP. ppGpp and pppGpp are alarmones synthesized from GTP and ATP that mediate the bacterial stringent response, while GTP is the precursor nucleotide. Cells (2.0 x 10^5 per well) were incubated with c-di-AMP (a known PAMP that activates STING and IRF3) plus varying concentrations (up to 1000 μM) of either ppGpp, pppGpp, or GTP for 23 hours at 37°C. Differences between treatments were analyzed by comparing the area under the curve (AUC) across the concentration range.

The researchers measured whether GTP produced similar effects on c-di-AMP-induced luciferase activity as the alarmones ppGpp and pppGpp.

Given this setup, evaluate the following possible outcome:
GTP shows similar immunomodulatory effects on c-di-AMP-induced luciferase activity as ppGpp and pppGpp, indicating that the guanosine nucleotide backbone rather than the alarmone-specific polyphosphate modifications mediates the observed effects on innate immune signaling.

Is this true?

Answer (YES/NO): NO